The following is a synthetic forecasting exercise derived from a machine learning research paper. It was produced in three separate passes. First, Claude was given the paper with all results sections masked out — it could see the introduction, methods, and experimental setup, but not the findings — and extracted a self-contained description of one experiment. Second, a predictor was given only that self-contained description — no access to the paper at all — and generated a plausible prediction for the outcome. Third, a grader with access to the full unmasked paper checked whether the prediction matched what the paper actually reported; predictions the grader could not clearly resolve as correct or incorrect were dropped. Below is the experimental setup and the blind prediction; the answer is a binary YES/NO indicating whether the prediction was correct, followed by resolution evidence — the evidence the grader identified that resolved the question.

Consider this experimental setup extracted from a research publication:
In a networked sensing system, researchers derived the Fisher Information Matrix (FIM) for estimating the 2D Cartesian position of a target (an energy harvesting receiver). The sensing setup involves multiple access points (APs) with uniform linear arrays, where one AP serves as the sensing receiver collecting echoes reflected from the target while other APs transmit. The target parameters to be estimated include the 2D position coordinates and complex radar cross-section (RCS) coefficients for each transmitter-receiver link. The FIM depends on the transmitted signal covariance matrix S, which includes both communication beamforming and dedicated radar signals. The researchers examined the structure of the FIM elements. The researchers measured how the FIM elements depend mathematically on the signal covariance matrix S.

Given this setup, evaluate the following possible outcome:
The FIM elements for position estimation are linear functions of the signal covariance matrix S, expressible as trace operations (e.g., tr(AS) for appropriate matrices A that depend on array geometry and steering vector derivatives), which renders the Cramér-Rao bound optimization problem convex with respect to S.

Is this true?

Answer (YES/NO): NO